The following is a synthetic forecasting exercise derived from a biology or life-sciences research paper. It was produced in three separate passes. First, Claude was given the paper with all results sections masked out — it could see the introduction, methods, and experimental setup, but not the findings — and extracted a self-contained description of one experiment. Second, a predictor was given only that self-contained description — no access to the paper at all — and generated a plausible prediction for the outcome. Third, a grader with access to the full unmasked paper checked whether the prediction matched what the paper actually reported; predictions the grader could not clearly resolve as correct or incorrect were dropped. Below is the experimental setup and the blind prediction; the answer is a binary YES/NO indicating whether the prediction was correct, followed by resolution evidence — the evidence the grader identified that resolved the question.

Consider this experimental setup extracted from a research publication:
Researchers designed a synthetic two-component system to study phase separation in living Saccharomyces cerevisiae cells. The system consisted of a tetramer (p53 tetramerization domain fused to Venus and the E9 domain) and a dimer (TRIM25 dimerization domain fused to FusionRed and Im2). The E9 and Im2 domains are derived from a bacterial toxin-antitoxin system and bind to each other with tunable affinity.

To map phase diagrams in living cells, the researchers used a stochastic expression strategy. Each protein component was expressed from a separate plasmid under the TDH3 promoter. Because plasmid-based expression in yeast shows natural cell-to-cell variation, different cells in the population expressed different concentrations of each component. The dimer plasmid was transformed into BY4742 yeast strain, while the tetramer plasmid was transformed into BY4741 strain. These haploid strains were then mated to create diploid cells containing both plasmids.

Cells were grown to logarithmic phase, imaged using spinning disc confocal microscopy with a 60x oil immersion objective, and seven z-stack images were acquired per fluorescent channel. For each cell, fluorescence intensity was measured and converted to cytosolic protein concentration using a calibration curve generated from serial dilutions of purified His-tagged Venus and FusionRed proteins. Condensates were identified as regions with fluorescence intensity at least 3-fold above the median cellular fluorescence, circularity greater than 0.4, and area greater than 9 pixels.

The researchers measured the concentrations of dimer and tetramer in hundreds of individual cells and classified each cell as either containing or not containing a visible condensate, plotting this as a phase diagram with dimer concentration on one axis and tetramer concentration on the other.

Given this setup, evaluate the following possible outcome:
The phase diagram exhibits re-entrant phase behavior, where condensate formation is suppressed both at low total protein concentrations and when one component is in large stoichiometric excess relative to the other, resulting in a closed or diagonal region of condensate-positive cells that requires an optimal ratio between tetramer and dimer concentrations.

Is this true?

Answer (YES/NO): YES